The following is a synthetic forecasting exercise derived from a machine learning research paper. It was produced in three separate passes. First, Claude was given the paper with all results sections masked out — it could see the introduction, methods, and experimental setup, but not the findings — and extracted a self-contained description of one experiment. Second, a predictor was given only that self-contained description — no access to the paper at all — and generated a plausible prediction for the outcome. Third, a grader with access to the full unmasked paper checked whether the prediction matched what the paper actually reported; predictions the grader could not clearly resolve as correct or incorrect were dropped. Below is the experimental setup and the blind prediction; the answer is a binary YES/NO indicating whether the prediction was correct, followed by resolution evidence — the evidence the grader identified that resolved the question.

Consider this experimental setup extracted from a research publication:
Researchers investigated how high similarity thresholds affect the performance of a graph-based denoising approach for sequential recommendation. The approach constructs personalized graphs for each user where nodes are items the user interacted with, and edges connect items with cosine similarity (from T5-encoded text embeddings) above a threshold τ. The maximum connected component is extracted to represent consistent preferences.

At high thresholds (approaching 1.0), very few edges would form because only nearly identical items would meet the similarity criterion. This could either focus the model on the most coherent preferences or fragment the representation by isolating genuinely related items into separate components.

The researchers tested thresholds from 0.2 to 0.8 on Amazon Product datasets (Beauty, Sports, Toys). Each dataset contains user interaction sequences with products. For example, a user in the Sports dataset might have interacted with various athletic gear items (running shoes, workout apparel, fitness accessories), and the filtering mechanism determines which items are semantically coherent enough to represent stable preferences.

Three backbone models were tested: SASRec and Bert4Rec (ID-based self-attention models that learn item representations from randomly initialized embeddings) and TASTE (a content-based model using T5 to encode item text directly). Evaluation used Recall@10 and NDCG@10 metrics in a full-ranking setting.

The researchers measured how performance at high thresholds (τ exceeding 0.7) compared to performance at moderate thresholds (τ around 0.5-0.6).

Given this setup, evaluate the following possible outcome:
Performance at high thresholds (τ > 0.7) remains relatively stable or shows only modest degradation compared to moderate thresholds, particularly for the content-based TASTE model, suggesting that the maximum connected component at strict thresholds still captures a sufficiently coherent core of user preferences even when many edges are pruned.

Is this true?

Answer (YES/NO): NO